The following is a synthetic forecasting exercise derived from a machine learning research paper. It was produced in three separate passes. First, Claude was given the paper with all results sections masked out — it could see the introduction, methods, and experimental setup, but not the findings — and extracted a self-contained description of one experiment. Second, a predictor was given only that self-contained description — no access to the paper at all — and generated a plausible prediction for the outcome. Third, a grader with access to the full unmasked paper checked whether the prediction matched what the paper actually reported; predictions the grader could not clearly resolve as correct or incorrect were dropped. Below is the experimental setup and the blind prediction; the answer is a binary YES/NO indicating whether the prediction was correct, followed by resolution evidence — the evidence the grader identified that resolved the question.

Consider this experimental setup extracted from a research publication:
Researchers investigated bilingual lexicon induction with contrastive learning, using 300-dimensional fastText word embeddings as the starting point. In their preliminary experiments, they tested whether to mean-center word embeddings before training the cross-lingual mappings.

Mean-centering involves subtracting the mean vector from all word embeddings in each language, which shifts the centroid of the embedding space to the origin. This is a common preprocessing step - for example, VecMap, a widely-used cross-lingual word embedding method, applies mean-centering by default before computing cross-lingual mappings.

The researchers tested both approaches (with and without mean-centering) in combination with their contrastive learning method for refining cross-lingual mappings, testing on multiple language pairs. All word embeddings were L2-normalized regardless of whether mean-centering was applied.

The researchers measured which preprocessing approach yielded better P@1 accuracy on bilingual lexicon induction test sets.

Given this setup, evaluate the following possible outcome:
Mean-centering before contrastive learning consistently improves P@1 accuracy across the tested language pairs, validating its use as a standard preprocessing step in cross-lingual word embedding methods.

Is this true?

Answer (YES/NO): NO